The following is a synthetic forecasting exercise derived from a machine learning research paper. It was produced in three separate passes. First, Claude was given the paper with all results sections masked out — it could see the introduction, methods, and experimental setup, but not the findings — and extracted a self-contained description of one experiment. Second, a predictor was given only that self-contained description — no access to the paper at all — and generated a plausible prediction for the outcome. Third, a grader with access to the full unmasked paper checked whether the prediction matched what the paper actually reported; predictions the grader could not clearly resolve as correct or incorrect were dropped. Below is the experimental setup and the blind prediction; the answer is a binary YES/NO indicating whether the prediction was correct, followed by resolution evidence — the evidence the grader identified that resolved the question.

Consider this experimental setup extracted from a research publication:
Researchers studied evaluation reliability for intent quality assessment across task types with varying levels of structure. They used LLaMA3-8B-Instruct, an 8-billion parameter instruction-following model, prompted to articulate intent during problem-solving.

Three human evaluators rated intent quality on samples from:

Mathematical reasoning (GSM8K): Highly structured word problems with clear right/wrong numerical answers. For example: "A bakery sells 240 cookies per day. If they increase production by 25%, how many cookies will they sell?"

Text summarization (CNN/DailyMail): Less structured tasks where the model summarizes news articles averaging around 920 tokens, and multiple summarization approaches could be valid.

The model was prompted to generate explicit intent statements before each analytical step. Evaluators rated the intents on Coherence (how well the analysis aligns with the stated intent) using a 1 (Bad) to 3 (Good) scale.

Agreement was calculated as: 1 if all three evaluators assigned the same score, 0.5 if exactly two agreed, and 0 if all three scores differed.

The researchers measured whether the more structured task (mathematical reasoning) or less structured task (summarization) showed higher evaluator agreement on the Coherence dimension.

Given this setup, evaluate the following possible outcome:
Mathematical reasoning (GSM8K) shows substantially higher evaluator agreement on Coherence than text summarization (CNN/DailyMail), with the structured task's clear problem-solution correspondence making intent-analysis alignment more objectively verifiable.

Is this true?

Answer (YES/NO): NO